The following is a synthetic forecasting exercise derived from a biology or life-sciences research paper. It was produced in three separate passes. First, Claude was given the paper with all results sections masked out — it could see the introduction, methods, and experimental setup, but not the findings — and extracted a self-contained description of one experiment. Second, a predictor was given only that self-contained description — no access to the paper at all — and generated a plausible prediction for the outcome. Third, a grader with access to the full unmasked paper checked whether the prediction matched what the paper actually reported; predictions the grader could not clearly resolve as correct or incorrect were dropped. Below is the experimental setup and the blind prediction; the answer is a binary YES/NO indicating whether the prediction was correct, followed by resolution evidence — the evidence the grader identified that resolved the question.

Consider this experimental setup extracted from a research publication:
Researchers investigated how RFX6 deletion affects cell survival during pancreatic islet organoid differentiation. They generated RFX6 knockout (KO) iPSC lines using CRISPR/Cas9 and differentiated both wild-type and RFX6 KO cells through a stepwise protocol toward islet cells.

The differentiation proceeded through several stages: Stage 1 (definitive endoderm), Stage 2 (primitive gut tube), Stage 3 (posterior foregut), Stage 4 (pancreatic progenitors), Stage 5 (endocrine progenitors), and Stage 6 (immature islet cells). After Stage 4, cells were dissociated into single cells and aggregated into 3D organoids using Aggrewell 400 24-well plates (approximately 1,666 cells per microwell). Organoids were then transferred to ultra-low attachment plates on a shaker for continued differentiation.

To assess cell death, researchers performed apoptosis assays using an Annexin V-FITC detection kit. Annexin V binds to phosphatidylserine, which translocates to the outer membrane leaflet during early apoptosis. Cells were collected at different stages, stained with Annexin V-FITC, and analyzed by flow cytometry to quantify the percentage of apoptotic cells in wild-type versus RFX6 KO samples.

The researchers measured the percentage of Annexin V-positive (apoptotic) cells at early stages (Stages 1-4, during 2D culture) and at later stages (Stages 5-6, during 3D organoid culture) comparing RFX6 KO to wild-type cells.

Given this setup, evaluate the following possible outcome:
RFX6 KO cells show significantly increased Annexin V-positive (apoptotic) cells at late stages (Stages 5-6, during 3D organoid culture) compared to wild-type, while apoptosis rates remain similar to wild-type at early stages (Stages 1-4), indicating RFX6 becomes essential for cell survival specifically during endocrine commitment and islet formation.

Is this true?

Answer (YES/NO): YES